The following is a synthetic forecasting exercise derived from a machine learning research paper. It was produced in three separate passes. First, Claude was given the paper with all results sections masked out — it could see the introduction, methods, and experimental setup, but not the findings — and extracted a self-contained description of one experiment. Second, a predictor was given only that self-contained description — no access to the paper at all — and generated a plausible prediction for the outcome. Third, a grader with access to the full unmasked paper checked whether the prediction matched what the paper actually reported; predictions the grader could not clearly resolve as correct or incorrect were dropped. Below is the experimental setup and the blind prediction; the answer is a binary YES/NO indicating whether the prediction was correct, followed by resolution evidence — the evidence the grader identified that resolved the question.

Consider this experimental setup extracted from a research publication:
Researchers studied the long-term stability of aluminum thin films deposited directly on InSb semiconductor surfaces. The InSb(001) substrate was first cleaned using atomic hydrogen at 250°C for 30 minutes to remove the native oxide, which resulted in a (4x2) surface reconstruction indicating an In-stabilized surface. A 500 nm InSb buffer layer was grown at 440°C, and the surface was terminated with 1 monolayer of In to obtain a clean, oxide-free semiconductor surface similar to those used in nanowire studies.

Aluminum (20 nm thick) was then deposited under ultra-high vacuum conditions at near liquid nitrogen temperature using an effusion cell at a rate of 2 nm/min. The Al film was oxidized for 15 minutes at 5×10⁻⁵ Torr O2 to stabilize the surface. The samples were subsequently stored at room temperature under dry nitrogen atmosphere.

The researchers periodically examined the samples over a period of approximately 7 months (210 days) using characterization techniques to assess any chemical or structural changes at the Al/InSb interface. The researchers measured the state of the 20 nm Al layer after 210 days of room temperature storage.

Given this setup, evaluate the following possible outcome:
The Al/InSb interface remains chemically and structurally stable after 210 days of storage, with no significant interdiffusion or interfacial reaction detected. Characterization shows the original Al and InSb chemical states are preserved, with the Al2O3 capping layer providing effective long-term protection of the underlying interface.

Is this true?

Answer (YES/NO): NO